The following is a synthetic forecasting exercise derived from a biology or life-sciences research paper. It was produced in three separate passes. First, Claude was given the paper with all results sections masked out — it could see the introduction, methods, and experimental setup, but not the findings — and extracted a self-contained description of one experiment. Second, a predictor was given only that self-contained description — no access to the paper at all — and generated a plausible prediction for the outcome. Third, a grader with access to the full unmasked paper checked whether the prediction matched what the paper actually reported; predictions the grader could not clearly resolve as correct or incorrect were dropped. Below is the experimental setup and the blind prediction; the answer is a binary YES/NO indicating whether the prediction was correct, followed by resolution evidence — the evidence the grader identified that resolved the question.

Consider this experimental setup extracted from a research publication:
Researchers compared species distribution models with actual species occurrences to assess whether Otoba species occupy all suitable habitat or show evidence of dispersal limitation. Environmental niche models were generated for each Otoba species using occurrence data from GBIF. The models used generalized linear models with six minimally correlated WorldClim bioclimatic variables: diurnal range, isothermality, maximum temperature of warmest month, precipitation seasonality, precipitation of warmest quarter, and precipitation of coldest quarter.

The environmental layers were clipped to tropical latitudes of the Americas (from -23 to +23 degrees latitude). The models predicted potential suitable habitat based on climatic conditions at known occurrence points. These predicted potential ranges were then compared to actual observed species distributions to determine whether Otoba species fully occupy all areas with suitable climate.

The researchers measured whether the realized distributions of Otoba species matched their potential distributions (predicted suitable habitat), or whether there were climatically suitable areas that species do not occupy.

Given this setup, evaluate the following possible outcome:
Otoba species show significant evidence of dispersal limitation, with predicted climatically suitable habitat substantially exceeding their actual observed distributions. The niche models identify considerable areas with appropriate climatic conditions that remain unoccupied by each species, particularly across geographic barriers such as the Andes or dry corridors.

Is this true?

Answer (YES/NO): YES